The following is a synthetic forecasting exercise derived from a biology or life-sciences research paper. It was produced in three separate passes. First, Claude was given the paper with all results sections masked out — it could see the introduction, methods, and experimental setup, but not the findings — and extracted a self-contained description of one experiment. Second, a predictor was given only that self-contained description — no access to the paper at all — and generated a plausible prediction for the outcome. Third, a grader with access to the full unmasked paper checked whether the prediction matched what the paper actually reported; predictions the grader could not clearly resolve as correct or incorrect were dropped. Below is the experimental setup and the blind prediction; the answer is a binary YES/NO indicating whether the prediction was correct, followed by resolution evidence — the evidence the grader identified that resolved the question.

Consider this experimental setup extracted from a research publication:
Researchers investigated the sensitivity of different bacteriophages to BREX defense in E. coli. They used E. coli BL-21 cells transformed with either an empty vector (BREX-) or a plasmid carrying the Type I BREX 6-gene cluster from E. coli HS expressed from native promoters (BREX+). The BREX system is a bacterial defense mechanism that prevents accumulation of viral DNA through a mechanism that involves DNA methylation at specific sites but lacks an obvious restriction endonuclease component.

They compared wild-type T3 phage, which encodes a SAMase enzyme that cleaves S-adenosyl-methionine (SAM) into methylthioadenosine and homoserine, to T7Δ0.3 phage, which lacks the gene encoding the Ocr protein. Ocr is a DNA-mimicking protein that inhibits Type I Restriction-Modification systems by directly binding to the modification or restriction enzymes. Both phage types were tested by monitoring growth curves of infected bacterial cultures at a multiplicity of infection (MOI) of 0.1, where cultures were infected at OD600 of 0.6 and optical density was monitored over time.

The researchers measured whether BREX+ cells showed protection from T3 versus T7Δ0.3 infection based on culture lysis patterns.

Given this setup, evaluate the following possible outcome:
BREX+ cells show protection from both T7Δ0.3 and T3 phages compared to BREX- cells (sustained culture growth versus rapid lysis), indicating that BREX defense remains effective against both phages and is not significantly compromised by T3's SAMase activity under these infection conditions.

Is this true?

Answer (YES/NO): NO